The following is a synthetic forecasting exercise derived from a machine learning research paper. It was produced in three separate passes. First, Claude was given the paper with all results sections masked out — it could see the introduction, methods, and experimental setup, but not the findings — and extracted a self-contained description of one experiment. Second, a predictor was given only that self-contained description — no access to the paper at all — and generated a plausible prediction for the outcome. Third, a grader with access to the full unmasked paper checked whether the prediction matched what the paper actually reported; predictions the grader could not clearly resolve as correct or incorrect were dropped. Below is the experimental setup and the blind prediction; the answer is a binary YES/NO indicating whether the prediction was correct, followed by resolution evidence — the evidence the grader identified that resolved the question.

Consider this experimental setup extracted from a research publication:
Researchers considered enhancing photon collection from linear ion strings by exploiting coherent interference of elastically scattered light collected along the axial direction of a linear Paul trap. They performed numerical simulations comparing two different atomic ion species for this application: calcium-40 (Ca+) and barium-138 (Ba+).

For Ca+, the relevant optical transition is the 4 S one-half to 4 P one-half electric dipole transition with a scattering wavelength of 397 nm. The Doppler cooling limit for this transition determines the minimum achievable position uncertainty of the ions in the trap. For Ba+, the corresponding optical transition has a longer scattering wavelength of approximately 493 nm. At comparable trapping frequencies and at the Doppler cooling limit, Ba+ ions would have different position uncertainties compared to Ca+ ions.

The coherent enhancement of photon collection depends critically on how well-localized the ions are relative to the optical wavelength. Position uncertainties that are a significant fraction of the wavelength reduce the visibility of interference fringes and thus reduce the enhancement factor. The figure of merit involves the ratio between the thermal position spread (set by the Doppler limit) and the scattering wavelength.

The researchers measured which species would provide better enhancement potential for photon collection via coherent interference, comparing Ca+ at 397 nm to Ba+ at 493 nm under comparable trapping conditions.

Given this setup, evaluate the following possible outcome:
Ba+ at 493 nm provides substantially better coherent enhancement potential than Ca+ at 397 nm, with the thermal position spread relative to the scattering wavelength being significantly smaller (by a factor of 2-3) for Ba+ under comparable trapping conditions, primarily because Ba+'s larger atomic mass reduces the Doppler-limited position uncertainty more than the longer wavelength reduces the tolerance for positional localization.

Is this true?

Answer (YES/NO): NO